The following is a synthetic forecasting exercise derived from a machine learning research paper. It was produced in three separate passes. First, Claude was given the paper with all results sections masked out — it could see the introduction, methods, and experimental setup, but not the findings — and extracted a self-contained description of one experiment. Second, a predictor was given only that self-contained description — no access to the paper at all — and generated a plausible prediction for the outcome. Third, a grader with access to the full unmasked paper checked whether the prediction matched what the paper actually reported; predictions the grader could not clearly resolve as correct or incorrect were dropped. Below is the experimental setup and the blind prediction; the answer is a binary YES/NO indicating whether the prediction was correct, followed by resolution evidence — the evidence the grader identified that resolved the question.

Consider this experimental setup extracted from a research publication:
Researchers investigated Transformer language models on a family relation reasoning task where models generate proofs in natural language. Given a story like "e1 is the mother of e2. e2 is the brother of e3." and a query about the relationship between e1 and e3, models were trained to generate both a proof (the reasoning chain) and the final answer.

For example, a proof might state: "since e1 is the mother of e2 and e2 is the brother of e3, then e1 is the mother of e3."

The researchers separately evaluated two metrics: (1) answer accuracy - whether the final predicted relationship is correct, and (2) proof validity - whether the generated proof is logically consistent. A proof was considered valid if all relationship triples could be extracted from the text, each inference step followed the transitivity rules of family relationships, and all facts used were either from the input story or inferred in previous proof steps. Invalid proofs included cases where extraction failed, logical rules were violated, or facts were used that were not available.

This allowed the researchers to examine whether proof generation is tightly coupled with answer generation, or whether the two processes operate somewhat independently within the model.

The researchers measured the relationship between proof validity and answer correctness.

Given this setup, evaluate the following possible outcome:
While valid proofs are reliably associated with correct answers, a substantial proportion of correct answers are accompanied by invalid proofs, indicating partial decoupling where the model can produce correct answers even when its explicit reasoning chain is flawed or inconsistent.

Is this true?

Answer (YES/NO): YES